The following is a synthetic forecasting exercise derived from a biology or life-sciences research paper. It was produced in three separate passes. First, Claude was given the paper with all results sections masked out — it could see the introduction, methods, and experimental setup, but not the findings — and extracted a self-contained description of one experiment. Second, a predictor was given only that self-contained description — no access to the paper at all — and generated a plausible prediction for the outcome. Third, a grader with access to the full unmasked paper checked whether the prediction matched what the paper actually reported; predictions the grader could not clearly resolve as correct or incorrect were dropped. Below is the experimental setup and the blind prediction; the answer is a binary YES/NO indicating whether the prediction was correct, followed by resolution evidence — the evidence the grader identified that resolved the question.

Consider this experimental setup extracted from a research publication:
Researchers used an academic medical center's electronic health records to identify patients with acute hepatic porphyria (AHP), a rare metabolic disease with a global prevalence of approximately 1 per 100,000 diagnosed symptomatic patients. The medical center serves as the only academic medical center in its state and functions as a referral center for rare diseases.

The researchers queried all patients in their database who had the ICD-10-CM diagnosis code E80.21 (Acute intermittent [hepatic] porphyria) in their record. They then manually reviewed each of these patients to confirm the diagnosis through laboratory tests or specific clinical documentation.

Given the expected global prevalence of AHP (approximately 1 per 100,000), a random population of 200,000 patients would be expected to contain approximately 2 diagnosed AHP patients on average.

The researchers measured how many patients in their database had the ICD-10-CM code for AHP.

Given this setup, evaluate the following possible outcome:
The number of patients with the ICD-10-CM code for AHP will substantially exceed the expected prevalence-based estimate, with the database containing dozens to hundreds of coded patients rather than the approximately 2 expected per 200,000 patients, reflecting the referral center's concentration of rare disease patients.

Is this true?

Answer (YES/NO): YES